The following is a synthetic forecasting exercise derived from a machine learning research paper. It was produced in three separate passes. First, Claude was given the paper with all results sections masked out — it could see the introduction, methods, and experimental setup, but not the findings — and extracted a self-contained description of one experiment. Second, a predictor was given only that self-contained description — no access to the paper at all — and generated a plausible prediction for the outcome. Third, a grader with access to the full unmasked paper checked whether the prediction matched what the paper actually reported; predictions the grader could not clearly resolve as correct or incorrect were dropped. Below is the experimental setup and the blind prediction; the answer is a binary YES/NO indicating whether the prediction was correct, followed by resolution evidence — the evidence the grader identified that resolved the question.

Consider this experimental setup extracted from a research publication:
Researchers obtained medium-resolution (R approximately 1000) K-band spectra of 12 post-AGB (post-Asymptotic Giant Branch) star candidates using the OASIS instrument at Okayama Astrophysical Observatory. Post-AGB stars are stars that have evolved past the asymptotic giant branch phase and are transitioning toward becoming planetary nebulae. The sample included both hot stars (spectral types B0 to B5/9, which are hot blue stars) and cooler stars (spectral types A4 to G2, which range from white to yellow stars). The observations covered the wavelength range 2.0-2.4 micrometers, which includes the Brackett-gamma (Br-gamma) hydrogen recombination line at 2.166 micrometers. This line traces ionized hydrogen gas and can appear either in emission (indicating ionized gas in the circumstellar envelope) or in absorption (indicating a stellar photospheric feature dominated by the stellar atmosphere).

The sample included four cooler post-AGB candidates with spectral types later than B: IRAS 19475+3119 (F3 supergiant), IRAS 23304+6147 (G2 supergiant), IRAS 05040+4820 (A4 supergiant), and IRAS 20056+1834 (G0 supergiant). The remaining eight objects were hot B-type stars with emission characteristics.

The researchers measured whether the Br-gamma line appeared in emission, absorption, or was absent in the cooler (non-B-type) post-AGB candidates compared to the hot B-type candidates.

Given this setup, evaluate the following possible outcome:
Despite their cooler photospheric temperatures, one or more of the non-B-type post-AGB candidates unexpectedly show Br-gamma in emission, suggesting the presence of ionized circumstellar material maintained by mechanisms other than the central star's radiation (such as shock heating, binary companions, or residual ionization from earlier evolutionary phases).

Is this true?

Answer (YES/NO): NO